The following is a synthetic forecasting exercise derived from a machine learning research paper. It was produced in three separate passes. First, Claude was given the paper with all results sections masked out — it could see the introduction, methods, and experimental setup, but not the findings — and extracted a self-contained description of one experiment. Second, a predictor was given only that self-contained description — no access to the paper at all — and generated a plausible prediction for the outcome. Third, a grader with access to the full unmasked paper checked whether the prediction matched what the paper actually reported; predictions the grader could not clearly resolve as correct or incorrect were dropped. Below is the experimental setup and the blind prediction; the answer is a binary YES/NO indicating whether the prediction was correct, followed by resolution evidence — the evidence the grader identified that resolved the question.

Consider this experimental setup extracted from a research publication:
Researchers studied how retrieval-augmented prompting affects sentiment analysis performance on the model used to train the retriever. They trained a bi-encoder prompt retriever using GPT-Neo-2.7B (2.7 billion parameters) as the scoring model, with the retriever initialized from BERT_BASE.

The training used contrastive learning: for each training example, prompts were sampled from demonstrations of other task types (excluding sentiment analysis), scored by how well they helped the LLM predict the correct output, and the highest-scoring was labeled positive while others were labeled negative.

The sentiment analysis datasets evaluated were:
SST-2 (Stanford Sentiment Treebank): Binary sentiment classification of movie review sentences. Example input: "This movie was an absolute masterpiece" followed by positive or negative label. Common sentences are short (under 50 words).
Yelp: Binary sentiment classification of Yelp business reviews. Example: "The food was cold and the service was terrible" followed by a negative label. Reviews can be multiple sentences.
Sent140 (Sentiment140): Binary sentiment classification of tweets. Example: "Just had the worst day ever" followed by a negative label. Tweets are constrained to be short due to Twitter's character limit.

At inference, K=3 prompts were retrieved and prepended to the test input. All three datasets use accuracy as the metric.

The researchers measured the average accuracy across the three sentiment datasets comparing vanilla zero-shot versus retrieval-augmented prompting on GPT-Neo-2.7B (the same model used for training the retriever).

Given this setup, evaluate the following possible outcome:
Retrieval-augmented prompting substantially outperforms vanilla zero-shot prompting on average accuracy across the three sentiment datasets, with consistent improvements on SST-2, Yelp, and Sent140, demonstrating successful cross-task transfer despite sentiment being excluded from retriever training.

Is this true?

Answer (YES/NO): NO